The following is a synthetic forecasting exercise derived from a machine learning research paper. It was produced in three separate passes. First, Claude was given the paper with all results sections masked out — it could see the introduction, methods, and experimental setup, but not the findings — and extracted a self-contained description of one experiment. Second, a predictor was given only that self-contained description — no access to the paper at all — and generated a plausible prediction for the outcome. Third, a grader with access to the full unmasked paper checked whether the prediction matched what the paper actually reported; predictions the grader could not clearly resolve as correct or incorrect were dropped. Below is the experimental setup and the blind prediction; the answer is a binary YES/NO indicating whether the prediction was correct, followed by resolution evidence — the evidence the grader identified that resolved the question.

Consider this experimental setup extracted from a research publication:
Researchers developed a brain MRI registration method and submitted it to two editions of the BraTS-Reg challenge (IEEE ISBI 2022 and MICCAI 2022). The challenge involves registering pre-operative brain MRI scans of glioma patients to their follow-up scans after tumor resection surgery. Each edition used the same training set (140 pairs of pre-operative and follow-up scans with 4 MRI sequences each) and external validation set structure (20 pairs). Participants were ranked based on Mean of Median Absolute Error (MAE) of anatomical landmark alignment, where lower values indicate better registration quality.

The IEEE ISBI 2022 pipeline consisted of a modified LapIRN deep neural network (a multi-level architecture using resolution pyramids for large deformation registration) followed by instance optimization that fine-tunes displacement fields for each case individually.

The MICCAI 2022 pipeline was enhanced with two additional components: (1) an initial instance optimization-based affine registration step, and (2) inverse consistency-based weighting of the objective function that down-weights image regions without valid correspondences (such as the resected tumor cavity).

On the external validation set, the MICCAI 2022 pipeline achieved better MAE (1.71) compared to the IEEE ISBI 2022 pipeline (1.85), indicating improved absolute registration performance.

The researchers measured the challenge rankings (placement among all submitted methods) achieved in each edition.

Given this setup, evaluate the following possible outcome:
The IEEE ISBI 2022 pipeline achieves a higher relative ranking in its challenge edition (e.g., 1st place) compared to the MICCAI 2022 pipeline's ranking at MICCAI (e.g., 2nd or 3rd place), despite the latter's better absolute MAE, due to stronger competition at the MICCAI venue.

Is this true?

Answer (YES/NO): YES